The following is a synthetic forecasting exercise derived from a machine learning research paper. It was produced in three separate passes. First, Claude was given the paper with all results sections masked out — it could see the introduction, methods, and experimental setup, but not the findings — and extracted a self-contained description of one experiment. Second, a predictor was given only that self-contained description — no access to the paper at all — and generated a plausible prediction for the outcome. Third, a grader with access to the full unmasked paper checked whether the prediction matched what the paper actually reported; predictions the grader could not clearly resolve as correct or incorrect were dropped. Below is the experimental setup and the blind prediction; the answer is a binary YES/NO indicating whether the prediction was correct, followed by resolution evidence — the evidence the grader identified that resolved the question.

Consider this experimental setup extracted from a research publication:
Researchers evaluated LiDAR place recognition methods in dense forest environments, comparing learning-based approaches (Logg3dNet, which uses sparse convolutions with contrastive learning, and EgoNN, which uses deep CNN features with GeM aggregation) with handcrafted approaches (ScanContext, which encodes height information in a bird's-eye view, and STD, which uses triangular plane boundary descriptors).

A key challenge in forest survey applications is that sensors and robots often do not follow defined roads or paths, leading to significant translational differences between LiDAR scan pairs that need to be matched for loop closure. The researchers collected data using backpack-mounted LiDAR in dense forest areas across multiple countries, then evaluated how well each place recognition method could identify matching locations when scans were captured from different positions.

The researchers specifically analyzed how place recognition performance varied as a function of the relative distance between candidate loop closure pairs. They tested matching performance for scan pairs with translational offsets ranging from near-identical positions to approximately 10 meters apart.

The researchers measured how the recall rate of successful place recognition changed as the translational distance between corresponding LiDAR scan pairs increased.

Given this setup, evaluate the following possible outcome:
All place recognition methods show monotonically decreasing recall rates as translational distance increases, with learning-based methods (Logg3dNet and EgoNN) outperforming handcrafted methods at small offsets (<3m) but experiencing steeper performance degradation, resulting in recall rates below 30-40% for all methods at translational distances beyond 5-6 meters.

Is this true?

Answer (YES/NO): NO